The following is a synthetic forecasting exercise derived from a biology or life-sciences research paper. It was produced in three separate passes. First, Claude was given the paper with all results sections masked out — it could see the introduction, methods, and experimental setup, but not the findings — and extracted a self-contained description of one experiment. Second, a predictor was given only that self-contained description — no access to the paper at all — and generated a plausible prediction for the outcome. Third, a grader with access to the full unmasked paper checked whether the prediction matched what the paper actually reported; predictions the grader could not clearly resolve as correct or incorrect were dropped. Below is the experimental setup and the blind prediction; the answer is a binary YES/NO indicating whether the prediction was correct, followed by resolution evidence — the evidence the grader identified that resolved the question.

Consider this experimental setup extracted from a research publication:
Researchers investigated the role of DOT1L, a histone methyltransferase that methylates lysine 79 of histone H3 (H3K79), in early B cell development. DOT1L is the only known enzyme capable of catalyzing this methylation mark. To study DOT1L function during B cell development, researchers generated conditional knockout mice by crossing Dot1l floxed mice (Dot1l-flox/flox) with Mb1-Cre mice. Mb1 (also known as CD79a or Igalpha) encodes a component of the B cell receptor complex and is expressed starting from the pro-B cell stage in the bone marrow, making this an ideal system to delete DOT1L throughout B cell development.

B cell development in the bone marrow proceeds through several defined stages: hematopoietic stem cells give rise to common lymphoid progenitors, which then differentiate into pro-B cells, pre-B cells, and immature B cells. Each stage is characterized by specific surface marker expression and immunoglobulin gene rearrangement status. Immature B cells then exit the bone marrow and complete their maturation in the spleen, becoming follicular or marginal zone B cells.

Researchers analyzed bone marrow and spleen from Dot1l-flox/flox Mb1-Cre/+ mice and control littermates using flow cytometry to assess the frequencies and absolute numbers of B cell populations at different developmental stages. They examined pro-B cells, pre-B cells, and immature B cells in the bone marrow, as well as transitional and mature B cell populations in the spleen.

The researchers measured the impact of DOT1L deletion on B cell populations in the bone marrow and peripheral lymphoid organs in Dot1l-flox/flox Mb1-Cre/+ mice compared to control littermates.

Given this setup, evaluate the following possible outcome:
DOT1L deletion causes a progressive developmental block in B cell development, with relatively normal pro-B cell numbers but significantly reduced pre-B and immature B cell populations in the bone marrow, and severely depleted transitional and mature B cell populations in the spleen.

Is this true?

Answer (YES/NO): YES